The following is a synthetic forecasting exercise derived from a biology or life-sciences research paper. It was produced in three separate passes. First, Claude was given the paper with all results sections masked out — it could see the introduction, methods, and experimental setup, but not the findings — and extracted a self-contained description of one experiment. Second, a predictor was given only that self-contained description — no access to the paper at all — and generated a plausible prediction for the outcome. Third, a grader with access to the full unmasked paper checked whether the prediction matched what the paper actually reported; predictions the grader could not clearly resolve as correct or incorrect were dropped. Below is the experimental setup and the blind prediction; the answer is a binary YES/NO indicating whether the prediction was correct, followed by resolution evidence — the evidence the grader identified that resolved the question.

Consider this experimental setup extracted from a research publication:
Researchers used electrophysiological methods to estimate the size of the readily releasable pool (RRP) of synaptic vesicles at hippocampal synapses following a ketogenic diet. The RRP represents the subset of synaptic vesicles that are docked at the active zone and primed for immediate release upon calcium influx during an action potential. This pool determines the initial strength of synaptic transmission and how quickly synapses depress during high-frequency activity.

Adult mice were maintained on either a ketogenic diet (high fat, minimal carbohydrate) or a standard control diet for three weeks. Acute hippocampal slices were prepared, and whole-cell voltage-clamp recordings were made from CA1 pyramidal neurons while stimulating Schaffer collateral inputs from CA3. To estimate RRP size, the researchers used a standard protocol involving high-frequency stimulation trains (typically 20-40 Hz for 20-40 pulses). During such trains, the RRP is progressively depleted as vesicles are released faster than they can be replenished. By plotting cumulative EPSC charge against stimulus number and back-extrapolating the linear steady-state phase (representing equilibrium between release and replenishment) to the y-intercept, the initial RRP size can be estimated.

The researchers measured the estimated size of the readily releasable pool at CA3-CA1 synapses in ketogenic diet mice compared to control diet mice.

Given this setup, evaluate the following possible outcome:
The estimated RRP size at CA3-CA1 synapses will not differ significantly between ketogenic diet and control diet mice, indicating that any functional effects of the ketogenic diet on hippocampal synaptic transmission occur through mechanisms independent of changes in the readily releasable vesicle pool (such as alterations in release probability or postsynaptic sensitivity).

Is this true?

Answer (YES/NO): NO